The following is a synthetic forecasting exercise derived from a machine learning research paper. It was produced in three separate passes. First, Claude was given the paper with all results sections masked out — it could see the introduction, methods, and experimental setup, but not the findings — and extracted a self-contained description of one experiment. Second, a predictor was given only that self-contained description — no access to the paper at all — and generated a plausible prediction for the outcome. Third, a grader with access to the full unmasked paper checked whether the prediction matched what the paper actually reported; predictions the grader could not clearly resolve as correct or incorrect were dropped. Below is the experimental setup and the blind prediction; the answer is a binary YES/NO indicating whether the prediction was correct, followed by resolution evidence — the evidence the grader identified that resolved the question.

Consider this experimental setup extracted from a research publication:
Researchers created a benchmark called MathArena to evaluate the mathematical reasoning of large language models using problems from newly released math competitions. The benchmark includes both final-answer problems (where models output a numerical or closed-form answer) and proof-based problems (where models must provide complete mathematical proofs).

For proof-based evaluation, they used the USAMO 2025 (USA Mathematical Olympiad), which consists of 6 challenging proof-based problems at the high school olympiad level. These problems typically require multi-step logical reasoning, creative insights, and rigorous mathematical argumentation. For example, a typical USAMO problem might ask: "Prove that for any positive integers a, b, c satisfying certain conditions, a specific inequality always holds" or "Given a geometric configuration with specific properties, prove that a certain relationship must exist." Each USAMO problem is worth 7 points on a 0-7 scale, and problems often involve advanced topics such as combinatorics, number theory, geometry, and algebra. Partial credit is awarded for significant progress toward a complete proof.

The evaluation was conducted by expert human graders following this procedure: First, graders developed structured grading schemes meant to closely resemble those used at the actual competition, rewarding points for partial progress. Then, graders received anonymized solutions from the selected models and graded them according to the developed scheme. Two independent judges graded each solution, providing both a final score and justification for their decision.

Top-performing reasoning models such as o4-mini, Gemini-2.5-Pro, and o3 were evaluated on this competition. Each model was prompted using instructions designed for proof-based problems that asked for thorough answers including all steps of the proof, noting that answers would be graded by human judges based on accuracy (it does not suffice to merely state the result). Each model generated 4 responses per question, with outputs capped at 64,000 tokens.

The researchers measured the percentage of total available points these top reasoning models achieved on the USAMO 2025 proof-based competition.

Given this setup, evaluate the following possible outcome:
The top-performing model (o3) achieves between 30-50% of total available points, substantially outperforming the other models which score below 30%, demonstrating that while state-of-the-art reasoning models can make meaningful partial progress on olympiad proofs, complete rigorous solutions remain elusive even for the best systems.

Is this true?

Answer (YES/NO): NO